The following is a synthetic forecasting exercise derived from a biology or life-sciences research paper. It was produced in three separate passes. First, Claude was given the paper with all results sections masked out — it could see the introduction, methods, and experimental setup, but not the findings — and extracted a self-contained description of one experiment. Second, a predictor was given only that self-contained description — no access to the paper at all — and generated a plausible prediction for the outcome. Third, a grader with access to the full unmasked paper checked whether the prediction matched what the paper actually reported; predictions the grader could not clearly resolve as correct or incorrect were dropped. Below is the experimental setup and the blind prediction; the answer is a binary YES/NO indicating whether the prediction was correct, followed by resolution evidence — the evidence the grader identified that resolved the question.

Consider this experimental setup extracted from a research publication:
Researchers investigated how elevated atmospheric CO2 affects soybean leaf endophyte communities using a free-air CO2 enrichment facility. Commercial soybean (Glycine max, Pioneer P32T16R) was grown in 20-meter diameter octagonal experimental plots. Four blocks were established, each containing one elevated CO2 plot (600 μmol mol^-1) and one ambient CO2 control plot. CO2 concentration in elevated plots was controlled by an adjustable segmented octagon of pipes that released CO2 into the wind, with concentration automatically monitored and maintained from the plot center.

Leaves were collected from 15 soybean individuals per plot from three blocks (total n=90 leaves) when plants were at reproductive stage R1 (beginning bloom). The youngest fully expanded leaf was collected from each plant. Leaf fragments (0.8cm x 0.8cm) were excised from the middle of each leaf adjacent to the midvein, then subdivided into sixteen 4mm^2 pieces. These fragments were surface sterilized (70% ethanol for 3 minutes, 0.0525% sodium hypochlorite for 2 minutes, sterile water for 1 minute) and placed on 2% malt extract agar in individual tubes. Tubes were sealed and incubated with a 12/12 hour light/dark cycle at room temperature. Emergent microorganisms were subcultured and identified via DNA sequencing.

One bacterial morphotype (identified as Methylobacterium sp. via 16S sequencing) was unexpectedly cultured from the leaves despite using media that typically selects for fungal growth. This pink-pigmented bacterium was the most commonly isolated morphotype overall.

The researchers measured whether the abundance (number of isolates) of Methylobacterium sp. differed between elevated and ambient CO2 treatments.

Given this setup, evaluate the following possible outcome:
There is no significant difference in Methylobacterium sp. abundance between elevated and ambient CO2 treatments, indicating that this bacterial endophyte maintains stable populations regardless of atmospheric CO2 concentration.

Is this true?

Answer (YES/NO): NO